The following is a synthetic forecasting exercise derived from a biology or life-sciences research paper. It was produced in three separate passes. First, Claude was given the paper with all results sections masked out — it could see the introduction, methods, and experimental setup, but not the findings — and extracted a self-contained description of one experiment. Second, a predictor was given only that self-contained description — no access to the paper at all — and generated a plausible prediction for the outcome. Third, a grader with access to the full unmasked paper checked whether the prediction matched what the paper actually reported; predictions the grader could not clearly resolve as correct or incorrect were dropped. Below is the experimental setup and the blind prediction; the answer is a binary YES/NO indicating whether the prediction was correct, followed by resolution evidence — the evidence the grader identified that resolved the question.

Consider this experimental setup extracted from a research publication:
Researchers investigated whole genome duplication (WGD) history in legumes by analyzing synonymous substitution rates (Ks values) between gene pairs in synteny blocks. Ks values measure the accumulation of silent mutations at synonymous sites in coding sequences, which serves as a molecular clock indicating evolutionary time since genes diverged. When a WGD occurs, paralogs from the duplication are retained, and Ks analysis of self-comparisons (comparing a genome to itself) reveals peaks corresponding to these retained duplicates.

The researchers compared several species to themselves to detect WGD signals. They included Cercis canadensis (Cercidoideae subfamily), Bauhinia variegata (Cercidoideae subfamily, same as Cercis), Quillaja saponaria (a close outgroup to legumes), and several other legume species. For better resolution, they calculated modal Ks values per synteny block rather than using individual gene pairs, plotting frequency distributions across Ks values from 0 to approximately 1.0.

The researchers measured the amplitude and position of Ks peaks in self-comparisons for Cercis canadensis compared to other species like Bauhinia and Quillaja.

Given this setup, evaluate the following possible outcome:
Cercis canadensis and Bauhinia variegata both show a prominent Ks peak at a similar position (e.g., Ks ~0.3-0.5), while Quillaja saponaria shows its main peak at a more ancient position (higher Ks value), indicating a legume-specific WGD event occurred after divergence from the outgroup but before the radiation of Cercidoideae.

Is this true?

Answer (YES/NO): NO